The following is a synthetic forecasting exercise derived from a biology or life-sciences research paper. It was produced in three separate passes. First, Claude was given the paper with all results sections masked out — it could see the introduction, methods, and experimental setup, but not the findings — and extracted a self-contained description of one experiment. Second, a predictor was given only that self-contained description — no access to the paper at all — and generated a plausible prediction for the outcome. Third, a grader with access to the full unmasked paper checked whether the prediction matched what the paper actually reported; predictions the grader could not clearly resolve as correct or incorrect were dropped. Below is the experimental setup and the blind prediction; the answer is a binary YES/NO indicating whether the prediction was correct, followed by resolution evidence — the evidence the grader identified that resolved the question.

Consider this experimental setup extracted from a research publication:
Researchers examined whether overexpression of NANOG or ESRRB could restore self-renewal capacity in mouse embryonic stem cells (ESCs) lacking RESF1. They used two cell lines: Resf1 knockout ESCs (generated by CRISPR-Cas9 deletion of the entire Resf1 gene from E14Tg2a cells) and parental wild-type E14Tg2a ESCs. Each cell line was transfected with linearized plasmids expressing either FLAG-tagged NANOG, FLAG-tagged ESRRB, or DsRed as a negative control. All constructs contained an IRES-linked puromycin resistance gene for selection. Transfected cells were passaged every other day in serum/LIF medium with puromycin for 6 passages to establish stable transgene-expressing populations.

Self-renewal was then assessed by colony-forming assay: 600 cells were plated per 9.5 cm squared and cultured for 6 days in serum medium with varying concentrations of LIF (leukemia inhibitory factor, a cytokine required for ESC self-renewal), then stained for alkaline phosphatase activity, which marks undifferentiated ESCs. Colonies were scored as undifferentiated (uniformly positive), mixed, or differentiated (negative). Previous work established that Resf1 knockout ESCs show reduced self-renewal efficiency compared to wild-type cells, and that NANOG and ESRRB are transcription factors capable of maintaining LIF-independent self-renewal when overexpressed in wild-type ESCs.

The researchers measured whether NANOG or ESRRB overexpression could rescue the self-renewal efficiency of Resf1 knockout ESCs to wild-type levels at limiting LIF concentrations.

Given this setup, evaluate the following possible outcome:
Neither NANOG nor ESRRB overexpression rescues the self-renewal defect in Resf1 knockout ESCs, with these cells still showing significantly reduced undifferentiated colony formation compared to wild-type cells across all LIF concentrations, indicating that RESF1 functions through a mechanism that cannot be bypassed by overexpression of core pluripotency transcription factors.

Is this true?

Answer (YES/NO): NO